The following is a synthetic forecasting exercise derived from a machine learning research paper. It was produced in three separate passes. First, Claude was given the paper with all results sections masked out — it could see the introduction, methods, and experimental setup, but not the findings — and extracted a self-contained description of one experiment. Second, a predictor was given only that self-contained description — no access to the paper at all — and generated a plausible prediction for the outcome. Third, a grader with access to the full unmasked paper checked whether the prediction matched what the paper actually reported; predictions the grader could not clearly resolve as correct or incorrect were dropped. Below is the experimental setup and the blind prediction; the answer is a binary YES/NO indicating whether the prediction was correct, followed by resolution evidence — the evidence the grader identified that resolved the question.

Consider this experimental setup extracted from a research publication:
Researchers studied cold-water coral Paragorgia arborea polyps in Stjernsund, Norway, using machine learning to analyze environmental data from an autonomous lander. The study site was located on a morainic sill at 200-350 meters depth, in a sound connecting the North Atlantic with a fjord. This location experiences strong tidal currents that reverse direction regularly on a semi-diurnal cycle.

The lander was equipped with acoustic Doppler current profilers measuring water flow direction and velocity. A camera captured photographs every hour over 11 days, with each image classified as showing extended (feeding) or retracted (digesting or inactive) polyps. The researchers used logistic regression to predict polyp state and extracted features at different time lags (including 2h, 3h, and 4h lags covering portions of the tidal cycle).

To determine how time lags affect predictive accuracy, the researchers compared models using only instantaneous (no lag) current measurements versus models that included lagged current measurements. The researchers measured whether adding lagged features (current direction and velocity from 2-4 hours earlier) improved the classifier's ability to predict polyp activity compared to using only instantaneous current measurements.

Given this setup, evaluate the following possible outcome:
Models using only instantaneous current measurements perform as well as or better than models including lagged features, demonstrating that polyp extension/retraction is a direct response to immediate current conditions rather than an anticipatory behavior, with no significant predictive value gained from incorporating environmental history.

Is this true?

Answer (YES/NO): NO